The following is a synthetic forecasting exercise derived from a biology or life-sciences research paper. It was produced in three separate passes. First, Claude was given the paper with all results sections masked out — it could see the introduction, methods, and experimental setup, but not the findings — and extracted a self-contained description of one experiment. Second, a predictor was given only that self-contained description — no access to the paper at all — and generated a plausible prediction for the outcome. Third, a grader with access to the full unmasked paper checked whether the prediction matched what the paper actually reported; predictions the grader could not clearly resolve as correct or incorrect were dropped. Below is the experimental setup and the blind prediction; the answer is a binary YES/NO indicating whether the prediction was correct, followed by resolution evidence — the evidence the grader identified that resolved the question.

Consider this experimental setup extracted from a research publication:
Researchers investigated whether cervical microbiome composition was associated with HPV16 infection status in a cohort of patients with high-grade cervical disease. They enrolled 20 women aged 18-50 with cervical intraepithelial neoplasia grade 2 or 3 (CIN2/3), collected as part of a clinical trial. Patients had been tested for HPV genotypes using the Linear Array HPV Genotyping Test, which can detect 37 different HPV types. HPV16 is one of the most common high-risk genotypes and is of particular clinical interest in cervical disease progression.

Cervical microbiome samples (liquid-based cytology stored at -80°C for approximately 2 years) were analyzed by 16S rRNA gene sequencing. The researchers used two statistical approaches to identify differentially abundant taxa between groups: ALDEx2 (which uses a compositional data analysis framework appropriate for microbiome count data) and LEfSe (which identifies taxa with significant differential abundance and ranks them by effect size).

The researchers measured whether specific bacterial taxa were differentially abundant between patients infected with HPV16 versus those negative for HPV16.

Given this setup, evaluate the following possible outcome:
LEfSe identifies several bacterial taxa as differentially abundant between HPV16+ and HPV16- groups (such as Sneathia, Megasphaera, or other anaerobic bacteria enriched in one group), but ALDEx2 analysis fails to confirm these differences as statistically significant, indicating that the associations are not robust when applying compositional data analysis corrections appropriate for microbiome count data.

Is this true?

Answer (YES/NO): NO